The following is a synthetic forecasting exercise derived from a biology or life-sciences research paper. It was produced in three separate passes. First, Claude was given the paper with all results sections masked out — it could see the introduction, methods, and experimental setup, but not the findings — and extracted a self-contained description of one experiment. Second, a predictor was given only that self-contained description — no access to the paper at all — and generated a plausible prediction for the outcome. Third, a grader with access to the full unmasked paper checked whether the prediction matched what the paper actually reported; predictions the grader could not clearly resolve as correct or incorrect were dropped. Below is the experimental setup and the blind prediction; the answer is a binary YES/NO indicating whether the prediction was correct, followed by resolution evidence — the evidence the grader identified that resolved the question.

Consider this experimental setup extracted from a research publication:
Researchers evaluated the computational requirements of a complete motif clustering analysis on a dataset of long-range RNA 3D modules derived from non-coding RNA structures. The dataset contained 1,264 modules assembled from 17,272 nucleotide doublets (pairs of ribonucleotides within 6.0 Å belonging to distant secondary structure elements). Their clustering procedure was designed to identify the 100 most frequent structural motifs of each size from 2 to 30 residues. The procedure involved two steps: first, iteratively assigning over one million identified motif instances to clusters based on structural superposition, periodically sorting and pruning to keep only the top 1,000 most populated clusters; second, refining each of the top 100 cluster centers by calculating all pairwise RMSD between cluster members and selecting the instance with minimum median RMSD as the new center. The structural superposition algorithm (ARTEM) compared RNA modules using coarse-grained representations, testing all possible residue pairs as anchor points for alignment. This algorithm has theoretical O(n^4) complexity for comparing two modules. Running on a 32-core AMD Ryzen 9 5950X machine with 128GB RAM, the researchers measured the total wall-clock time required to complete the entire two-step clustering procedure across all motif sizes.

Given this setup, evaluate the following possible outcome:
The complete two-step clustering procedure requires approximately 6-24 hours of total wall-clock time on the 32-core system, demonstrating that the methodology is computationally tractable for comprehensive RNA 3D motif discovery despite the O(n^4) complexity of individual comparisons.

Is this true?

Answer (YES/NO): NO